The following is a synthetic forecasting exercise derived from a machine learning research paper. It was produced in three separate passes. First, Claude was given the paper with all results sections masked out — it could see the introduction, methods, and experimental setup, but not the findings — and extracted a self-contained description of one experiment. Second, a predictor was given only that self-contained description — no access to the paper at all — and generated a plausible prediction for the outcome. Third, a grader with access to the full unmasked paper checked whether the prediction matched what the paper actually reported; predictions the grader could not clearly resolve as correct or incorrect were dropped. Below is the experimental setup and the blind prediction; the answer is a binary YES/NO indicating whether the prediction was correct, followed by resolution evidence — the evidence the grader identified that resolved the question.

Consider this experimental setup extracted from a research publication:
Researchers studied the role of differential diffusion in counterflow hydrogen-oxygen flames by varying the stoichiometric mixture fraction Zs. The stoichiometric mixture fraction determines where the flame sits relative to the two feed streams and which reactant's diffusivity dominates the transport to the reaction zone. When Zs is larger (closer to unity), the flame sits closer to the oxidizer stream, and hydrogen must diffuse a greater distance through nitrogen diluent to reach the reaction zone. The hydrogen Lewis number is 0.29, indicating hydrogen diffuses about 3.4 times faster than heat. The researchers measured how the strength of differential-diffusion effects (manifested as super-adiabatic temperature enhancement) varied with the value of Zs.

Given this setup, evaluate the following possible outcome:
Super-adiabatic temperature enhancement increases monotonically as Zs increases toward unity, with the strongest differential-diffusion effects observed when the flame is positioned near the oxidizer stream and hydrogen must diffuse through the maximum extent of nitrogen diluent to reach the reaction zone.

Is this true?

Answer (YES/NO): NO